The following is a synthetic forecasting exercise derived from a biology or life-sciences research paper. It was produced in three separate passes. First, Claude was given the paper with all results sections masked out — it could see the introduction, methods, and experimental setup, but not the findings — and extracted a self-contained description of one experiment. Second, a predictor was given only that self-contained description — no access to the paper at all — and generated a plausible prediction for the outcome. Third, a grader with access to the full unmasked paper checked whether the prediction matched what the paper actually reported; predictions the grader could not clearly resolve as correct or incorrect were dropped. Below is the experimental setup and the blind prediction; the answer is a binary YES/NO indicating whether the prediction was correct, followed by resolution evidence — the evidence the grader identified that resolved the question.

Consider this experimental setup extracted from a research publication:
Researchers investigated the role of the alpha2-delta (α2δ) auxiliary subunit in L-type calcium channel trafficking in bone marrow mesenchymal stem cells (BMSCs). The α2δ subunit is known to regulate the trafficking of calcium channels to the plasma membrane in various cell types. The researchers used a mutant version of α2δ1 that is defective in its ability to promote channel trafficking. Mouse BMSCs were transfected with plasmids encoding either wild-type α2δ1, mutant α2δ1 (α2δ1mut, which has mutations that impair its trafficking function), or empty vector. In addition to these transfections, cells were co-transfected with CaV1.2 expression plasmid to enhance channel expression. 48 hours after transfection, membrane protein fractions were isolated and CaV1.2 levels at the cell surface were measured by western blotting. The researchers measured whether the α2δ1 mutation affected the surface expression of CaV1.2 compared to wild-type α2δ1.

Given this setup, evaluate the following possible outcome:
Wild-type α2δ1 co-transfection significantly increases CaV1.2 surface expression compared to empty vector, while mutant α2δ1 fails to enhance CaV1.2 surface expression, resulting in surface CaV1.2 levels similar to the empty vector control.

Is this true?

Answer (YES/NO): YES